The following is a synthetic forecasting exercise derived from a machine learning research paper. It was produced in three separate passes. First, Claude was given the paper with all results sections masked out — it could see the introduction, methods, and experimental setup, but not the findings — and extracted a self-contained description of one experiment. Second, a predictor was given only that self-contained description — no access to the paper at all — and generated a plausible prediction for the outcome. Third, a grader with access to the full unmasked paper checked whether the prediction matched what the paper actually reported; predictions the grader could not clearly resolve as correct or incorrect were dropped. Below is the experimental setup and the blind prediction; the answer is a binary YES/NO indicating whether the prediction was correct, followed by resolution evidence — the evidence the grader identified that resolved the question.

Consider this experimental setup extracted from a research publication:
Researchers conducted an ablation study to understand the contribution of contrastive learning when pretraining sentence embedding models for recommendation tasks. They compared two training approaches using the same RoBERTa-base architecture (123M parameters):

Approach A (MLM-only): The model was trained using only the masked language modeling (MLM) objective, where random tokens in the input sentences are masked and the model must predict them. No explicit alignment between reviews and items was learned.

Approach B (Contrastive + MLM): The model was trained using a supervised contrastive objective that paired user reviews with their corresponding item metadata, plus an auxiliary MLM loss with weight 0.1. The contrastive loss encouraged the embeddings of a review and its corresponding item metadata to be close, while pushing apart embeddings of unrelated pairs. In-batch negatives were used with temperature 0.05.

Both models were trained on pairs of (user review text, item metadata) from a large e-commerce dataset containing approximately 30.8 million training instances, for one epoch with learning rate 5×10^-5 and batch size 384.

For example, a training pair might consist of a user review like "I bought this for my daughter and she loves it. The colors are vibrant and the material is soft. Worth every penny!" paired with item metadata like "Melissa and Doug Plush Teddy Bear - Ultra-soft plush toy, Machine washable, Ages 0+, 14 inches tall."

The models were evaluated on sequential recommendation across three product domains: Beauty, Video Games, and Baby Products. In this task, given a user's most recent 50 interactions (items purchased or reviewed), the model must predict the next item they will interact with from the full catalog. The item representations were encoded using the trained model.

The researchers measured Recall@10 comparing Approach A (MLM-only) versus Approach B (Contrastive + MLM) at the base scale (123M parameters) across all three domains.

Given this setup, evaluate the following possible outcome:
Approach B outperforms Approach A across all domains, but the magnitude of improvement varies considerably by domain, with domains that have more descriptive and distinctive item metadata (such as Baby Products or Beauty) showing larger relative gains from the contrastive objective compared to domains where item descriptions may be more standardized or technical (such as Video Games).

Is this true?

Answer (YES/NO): NO